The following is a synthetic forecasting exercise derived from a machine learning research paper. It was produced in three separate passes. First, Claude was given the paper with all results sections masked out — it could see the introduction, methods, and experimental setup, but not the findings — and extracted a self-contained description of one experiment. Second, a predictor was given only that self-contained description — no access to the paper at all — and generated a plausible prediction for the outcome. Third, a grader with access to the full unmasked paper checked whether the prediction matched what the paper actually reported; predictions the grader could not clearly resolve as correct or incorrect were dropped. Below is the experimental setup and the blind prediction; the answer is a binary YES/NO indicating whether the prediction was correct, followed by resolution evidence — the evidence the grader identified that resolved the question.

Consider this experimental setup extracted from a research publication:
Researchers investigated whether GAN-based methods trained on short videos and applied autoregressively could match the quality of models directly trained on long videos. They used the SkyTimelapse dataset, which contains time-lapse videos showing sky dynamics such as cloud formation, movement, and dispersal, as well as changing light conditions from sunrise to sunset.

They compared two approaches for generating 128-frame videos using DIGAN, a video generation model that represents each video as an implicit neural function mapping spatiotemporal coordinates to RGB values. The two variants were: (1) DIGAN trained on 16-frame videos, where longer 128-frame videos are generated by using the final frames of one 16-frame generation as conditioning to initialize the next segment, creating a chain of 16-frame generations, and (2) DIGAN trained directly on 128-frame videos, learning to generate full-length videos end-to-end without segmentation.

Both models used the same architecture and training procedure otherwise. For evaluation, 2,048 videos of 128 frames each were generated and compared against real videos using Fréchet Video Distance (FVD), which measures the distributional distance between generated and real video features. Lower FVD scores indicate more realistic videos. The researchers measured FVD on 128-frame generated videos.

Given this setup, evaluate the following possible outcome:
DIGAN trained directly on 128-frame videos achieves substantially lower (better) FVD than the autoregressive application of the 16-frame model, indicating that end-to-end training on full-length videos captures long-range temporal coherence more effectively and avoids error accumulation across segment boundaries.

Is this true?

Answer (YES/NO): NO